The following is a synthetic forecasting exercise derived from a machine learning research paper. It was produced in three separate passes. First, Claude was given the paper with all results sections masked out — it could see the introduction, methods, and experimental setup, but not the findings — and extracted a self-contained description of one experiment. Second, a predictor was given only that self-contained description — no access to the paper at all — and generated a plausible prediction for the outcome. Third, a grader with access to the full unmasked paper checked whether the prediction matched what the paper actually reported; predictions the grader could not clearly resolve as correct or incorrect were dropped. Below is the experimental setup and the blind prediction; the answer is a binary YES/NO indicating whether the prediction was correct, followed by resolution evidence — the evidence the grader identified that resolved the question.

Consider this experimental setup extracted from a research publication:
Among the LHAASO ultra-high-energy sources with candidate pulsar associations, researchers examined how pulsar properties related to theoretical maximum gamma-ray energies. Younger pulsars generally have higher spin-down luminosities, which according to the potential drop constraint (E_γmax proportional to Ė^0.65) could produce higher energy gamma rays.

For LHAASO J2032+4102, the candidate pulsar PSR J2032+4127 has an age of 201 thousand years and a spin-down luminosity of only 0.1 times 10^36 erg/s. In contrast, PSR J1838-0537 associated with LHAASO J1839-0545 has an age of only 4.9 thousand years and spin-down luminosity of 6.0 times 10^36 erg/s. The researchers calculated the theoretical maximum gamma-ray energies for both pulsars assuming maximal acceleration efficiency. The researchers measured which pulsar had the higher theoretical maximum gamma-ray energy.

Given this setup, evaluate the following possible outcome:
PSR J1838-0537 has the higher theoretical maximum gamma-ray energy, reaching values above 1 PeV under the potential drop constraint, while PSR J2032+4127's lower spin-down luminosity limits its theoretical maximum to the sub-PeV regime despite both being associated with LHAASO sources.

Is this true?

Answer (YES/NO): YES